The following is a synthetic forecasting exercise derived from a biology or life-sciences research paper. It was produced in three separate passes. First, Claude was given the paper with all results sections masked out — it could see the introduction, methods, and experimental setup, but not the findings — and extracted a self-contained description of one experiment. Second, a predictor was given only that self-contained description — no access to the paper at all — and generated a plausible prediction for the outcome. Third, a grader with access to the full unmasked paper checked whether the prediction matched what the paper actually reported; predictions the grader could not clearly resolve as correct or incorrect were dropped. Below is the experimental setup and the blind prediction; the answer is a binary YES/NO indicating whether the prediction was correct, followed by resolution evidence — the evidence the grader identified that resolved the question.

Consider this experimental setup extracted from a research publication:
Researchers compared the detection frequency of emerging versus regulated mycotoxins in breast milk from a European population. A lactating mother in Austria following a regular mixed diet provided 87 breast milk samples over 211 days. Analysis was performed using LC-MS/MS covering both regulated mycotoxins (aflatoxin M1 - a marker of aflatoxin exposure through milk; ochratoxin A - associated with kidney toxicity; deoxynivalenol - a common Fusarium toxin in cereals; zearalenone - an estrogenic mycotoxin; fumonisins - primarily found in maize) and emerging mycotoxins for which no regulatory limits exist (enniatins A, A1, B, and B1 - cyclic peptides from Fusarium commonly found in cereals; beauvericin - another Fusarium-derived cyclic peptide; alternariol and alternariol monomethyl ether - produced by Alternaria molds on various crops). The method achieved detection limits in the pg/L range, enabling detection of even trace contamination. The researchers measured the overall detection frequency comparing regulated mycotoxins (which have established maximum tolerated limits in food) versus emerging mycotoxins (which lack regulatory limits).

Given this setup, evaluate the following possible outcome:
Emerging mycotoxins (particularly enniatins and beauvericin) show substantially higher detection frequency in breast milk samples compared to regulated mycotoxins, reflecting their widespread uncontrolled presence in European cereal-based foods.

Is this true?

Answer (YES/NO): NO